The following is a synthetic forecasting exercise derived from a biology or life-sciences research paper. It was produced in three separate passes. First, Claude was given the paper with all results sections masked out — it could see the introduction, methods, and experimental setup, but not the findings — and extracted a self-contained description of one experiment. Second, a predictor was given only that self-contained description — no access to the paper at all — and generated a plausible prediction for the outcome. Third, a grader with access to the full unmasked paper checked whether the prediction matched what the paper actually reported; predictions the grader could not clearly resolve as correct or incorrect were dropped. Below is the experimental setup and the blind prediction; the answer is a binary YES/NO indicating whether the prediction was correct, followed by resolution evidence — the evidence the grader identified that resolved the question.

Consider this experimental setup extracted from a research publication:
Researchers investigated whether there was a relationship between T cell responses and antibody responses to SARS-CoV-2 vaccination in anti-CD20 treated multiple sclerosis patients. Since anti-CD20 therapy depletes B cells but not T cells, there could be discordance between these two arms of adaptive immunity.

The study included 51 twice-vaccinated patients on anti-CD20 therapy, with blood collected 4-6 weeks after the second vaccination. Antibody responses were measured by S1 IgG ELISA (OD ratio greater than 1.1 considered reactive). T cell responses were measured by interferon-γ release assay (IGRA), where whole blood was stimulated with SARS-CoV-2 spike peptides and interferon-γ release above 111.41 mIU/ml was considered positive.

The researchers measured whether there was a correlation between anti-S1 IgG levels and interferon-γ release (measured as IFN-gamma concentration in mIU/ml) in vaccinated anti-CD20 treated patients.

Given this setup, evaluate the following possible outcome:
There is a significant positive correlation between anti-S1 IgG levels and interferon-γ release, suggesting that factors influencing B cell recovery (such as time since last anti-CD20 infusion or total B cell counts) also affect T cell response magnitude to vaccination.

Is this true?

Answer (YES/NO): NO